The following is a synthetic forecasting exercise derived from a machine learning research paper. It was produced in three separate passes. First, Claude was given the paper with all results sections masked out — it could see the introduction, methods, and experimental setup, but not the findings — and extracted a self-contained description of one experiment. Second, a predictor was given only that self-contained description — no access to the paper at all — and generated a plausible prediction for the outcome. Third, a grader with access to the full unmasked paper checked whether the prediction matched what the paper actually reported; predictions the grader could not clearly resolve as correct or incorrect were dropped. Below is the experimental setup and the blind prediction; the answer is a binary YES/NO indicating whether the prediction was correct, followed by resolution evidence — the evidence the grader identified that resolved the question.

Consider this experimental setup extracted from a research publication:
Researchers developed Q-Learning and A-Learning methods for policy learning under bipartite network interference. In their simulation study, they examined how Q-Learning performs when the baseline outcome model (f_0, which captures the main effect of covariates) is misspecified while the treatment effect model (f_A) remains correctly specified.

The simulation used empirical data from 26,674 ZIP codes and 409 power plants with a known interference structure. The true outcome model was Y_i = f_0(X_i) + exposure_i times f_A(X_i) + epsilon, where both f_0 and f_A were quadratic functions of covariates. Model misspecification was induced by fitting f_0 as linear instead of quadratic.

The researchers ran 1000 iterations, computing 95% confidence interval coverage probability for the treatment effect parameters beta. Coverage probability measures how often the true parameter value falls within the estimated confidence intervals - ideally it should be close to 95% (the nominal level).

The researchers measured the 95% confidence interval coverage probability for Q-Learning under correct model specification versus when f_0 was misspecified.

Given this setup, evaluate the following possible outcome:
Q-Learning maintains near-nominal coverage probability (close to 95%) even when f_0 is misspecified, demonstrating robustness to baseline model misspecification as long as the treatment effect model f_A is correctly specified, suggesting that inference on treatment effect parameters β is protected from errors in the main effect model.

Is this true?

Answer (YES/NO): NO